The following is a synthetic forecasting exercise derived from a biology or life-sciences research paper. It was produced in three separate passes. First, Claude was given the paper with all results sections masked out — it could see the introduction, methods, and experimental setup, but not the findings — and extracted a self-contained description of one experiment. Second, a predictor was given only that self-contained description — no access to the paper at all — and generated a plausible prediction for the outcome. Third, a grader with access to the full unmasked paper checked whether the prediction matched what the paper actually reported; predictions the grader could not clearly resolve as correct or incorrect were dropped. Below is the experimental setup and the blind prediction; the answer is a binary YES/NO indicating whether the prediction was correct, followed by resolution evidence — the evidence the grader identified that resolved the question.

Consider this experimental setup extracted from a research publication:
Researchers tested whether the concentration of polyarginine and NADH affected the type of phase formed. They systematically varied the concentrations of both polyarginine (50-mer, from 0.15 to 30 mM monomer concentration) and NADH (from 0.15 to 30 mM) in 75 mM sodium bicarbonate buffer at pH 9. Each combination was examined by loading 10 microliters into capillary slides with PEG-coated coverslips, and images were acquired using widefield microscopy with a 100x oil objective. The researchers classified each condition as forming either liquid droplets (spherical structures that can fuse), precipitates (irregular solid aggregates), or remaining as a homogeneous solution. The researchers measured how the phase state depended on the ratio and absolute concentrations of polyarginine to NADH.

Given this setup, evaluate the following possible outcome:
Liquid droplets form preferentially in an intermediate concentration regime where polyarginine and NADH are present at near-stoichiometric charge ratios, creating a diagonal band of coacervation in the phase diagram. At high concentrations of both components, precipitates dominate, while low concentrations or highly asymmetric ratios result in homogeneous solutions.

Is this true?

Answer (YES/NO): NO